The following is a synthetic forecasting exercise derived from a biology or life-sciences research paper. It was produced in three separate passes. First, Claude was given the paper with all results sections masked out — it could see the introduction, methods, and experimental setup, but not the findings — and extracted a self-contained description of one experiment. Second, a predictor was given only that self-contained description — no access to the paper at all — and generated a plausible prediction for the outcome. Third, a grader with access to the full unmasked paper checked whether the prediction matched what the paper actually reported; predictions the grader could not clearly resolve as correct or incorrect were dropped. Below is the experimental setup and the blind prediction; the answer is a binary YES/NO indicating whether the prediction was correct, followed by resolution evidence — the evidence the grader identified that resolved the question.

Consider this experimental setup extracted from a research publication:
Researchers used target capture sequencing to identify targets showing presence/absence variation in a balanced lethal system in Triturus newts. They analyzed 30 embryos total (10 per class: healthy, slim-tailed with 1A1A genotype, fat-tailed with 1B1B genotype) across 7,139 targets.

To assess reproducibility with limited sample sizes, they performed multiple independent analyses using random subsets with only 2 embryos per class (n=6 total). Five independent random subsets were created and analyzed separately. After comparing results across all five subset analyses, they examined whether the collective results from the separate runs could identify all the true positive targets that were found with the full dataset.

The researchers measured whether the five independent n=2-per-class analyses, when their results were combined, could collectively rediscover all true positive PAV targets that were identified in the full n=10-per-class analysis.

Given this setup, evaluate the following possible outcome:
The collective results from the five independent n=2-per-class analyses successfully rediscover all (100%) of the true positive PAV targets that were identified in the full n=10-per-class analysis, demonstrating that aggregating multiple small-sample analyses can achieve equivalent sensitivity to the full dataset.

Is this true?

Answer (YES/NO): YES